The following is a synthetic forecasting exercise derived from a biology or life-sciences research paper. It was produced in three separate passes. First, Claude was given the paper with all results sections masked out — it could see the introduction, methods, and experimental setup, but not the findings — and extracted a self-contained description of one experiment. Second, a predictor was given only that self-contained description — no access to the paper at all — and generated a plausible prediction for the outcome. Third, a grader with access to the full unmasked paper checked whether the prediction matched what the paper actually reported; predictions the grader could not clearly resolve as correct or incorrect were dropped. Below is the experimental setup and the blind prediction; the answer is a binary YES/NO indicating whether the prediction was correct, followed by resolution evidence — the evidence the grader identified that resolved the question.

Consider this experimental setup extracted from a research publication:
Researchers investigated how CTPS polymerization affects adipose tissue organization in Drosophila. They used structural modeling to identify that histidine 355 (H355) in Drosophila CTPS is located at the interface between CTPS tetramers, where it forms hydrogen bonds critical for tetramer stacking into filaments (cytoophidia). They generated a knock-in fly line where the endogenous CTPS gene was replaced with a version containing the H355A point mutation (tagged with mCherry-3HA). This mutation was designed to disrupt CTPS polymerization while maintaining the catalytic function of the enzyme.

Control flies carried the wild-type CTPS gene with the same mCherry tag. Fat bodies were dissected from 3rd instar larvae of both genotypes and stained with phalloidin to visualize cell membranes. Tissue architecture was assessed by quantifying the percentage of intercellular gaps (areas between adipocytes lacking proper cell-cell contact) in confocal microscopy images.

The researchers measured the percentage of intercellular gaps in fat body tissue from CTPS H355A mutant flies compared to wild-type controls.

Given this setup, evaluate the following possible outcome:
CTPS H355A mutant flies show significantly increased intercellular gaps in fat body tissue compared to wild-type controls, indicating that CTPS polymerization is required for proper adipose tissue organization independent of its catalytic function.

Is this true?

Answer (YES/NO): NO